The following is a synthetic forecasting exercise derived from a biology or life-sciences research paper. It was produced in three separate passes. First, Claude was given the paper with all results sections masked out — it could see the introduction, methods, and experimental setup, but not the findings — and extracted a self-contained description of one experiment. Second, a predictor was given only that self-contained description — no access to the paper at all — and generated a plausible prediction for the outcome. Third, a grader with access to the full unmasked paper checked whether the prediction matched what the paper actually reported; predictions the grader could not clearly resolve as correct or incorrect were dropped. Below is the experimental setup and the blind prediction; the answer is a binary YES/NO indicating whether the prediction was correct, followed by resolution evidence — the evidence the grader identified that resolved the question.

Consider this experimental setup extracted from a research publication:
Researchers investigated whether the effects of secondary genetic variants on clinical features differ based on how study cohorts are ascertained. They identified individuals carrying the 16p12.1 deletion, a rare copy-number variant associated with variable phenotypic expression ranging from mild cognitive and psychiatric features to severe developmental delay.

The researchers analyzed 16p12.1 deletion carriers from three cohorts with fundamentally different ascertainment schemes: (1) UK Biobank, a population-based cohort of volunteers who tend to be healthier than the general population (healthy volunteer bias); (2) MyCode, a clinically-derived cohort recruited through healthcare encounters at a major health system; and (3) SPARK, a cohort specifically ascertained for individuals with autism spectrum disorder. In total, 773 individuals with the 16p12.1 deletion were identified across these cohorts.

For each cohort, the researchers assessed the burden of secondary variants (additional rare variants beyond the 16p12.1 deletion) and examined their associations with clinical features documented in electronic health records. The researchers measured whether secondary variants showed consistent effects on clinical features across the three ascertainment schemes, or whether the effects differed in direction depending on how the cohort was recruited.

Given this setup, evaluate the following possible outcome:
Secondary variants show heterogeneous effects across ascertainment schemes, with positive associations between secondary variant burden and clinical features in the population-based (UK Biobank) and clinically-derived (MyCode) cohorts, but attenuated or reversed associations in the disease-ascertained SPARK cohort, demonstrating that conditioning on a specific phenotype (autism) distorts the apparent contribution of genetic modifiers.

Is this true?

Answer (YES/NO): NO